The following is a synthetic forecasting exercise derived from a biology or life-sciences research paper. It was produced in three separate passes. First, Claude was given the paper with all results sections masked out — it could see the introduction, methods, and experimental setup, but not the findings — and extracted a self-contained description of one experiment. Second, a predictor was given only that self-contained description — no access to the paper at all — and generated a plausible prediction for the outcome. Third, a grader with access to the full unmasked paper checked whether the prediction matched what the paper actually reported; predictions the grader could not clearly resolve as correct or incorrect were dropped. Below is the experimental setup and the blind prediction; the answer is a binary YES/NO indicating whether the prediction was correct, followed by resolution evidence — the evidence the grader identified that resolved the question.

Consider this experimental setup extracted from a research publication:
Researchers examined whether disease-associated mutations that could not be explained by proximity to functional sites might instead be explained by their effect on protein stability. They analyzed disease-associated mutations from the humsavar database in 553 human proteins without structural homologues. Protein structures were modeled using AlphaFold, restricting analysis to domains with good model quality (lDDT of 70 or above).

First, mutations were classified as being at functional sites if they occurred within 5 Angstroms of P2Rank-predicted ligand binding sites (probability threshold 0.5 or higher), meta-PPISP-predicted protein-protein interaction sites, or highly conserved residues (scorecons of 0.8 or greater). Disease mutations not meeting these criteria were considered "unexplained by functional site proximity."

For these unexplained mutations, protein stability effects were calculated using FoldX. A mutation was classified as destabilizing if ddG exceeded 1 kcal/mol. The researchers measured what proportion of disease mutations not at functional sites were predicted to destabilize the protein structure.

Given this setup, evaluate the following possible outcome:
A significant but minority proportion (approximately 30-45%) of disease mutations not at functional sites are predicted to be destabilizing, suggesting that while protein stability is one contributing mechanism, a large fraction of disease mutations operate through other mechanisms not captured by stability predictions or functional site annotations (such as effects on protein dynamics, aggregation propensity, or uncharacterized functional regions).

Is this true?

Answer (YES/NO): NO